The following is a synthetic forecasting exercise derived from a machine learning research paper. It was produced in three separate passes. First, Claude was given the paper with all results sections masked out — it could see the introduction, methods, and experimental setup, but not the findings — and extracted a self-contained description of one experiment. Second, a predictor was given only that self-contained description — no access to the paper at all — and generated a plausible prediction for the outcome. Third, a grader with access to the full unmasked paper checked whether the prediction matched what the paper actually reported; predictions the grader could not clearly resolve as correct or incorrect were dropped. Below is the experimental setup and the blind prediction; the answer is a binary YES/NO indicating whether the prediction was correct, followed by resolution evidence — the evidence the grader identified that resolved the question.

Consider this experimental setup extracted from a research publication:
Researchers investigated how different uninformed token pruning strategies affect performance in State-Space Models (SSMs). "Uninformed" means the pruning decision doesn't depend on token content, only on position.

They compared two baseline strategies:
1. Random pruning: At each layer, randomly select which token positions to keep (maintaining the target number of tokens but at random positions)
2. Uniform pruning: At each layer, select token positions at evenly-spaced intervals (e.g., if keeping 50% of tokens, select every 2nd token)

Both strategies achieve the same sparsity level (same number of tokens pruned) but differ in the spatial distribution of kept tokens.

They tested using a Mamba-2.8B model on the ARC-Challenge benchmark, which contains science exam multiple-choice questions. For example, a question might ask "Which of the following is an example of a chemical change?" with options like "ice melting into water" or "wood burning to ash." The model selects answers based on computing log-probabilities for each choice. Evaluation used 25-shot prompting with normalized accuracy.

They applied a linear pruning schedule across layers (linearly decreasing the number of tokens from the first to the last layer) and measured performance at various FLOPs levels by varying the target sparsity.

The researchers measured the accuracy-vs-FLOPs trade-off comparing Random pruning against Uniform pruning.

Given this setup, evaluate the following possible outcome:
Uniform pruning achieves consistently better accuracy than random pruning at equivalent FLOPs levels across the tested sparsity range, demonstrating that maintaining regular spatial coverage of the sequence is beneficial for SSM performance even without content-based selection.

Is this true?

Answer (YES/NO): YES